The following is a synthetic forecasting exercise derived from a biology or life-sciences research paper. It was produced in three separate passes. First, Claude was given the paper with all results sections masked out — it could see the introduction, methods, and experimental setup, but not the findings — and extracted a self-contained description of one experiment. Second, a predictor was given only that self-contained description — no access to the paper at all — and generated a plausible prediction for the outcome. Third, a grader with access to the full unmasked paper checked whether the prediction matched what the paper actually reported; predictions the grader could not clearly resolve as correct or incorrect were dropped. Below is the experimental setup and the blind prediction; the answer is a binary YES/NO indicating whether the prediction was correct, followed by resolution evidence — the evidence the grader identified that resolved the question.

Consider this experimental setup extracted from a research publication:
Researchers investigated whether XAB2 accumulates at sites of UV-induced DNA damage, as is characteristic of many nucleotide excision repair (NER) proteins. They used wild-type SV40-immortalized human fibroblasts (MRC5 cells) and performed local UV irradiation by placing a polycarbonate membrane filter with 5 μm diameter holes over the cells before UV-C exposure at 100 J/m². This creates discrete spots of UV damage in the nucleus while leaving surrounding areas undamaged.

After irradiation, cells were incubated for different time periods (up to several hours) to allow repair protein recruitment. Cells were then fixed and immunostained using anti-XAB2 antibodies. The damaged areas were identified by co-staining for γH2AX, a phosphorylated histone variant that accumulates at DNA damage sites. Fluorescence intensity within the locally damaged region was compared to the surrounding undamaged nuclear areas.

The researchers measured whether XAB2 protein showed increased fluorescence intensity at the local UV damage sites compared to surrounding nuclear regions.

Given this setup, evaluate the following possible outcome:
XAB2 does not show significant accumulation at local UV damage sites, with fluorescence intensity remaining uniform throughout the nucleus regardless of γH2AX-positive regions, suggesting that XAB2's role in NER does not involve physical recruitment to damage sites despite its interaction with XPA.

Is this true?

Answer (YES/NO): NO